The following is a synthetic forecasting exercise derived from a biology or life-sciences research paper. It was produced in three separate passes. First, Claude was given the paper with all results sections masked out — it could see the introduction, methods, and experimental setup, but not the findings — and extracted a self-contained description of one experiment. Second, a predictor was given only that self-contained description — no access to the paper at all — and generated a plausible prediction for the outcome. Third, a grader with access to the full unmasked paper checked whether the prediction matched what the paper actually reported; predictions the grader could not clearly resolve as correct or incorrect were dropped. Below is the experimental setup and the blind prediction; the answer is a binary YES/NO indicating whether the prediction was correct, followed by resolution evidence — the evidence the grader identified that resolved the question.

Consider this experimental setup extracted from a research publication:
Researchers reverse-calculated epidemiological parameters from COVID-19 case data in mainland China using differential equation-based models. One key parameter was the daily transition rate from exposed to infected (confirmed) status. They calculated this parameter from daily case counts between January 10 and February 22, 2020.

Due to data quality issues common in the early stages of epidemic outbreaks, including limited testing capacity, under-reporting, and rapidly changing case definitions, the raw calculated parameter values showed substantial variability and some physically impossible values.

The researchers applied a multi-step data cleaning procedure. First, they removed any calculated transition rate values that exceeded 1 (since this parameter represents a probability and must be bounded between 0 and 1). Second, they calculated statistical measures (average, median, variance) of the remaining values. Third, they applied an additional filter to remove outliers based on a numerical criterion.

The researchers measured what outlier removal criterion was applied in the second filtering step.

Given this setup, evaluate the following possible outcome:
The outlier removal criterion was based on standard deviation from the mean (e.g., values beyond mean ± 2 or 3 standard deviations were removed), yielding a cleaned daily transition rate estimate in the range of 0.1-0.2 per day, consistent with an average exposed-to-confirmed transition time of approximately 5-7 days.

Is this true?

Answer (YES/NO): NO